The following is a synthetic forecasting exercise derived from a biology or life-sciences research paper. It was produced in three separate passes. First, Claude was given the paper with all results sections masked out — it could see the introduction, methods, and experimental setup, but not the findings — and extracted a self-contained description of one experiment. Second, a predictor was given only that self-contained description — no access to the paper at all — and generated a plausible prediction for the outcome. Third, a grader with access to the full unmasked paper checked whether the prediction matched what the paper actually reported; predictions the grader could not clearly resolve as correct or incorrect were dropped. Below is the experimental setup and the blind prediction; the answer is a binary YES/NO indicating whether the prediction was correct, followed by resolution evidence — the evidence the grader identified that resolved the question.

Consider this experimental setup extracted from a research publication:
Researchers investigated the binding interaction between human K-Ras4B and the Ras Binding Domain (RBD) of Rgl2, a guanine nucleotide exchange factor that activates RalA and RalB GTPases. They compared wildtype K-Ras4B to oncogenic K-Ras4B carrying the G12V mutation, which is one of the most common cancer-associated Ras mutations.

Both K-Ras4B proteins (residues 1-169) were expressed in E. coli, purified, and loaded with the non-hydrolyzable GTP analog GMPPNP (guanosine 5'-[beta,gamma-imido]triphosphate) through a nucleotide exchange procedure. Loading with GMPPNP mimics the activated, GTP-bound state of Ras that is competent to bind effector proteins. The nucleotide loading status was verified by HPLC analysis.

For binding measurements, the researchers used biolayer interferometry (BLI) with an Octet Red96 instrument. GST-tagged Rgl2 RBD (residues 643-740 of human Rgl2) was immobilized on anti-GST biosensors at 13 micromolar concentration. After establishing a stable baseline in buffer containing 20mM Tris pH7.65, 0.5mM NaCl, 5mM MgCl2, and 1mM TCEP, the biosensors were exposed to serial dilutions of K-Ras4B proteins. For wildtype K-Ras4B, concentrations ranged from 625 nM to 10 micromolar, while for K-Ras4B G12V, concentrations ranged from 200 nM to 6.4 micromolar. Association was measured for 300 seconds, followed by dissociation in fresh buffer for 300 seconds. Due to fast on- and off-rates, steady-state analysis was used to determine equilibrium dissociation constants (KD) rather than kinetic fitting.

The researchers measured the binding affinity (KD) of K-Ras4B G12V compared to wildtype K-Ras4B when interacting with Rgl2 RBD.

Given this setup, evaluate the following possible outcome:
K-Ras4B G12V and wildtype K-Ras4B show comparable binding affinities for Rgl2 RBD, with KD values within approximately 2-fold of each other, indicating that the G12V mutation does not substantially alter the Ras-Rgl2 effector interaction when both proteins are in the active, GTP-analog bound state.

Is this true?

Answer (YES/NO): NO